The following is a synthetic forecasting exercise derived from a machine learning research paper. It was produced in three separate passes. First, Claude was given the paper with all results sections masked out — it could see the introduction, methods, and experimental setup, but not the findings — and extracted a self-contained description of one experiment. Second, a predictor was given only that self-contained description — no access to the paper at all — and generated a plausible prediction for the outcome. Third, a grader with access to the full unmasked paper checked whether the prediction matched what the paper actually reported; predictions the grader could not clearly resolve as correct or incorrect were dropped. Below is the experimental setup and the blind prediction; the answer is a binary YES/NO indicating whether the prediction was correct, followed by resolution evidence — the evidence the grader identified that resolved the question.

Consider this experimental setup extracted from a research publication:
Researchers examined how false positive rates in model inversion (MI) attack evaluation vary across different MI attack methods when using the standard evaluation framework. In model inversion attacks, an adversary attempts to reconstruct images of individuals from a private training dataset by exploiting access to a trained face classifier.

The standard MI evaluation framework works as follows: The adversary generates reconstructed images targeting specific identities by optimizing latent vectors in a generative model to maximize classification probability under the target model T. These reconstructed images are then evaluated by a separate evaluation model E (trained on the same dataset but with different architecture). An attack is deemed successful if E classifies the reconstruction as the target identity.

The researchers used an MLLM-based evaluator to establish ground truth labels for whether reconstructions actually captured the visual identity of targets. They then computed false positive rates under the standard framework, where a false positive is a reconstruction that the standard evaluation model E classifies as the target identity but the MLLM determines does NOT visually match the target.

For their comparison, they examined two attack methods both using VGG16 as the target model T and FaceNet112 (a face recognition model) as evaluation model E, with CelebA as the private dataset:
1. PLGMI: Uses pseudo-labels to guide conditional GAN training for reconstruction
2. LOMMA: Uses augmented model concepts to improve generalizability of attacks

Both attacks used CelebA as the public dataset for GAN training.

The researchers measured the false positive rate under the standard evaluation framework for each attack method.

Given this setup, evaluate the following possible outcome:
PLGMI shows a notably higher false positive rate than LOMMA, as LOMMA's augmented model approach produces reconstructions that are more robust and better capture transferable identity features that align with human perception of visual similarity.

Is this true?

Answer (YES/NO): YES